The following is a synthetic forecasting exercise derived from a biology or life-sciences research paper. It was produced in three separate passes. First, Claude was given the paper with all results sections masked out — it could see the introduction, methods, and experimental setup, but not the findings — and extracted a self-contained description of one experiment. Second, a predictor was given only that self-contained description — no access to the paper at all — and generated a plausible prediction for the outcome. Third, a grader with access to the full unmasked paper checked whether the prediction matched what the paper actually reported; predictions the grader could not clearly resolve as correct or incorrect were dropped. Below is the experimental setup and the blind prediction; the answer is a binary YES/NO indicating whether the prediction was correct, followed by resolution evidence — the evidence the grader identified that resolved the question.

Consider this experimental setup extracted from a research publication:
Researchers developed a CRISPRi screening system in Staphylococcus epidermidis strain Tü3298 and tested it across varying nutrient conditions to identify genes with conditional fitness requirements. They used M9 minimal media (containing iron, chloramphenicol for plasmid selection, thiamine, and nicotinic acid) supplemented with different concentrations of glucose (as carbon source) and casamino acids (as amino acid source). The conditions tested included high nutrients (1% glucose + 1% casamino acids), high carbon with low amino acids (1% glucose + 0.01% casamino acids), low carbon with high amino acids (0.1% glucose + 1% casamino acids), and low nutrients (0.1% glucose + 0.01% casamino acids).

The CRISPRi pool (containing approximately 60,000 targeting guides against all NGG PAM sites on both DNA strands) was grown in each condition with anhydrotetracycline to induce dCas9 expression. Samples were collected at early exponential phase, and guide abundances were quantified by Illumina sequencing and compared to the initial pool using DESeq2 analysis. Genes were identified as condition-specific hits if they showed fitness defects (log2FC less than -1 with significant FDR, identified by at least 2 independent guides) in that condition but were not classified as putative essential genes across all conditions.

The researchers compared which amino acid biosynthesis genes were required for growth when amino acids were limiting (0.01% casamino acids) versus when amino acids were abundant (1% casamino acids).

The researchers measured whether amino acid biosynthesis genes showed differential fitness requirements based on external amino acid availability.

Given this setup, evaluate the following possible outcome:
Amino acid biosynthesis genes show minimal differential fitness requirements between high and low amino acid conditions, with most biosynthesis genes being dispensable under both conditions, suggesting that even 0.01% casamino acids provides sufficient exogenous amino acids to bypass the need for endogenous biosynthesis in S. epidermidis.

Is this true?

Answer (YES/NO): NO